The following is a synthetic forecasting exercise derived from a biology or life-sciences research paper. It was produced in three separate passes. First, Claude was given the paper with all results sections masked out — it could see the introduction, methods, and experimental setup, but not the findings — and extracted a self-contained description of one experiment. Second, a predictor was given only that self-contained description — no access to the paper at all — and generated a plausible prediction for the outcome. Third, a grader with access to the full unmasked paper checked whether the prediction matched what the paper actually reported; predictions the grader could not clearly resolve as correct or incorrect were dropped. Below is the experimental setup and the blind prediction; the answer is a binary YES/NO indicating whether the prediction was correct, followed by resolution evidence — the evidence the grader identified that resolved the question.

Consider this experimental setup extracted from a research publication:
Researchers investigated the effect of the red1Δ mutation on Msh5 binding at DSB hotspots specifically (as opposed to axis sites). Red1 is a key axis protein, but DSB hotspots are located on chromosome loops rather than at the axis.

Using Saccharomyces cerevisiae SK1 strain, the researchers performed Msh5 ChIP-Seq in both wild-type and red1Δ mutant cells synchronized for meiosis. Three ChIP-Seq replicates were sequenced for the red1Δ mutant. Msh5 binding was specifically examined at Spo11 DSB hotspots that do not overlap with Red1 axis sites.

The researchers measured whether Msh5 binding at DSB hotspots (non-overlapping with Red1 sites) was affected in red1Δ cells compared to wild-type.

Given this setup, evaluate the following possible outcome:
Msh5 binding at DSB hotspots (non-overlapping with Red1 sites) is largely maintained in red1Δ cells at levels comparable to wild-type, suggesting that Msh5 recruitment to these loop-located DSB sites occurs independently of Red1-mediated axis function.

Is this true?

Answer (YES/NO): YES